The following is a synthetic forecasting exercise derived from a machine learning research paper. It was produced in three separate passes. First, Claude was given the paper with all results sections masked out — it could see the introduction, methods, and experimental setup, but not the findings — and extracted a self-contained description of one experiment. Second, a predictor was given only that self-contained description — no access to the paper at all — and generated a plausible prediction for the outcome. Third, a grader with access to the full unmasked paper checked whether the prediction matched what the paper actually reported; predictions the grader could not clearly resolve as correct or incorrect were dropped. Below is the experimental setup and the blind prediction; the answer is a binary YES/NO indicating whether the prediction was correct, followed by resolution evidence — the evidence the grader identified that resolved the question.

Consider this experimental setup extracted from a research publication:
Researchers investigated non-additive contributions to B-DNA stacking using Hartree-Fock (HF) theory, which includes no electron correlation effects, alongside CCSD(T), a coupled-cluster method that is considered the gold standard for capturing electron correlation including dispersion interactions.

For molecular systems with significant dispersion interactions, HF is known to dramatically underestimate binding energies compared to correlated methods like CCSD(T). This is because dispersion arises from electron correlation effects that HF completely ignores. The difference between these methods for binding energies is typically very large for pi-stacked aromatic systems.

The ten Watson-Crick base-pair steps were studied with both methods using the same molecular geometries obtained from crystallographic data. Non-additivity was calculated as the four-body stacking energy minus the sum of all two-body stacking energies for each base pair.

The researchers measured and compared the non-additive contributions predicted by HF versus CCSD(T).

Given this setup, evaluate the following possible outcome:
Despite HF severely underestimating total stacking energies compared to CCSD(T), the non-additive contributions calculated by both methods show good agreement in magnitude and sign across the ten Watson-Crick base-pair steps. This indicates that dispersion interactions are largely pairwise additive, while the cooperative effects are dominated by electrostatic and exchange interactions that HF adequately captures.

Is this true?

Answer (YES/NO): NO